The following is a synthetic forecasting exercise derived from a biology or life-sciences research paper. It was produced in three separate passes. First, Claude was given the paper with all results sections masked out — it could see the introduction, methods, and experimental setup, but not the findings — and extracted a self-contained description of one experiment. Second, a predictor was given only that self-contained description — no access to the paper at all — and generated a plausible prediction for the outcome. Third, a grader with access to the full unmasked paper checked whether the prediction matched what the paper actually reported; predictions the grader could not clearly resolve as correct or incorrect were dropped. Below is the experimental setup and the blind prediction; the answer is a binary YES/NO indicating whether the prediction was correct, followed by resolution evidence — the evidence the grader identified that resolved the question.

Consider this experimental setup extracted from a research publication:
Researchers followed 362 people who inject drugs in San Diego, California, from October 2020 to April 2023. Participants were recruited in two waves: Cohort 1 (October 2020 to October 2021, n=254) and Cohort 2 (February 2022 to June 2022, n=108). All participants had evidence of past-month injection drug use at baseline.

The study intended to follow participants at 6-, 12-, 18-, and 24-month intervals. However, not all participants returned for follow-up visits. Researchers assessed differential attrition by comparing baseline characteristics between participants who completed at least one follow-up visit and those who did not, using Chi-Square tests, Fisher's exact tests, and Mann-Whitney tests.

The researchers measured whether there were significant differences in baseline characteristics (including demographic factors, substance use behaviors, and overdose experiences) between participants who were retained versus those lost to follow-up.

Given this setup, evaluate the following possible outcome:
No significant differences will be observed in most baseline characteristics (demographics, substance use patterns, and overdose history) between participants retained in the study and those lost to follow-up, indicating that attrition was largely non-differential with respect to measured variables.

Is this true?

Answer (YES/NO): YES